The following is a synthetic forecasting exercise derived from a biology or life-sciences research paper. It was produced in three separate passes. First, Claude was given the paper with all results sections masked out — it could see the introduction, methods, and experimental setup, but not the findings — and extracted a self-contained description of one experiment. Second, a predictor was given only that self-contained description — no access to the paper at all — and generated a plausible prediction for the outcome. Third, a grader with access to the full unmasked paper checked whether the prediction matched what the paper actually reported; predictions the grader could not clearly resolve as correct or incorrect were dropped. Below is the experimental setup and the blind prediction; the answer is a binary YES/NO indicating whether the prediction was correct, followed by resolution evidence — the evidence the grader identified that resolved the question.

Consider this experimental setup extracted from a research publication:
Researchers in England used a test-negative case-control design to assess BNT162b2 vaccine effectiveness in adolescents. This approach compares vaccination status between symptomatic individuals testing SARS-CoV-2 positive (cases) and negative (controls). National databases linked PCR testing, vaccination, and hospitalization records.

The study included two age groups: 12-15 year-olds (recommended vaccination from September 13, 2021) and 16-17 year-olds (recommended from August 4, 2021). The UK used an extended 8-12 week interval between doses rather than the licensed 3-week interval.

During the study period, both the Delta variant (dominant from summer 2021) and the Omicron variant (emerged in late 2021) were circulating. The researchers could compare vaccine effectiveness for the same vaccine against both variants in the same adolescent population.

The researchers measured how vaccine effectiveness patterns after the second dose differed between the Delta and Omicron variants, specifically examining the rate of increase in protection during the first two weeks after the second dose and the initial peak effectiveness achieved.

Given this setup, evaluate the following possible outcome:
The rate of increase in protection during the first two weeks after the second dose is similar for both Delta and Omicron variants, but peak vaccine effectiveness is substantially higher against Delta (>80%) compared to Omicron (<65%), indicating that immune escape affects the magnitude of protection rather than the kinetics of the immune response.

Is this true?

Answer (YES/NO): NO